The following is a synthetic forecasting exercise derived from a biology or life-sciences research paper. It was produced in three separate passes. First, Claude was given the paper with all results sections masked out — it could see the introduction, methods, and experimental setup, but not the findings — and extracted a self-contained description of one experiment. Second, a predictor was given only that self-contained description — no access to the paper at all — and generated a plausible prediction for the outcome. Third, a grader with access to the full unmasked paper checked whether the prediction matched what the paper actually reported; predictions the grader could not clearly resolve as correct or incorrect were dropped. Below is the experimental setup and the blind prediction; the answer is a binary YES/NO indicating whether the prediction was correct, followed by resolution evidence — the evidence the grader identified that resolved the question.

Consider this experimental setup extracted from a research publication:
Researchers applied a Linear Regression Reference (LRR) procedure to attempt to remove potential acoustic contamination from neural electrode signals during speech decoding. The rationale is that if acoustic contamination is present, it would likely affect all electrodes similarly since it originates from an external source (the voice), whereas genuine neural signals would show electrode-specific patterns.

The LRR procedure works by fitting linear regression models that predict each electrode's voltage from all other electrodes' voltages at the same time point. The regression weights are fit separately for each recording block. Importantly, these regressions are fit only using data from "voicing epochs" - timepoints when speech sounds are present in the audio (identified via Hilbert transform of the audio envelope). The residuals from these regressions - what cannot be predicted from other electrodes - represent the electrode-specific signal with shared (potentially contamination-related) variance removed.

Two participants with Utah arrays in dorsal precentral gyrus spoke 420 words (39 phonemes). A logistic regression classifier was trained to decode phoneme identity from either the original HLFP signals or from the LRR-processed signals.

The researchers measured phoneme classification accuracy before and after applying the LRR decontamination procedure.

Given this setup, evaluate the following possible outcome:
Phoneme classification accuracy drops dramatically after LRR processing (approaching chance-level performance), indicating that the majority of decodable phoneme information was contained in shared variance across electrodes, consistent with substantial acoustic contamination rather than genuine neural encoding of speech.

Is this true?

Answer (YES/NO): NO